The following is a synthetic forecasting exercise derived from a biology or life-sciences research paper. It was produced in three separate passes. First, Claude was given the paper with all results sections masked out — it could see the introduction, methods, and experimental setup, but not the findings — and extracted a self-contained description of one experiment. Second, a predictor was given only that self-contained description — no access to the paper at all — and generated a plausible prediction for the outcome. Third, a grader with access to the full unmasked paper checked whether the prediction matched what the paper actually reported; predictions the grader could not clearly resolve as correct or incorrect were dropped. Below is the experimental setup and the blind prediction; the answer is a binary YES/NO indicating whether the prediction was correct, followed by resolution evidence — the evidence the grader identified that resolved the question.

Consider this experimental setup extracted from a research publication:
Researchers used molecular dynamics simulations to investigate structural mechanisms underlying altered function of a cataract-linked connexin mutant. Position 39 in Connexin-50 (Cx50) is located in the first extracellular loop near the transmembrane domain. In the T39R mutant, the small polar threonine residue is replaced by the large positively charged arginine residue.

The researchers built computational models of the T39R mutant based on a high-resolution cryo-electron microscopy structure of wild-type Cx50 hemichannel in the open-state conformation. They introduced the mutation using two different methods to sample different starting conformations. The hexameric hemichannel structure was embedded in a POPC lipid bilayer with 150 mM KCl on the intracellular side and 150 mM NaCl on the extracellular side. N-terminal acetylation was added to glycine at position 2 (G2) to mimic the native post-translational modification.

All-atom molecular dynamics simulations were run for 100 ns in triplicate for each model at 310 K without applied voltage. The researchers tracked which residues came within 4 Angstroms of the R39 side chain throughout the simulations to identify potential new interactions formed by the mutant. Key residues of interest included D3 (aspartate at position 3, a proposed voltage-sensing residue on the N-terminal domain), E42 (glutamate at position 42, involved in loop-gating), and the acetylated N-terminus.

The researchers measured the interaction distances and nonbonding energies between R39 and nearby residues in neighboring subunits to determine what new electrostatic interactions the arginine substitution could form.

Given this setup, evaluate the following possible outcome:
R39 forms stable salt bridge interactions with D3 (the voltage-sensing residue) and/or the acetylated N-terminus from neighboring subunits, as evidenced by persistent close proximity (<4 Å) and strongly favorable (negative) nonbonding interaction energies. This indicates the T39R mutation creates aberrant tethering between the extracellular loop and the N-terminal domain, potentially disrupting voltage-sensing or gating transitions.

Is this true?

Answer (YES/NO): YES